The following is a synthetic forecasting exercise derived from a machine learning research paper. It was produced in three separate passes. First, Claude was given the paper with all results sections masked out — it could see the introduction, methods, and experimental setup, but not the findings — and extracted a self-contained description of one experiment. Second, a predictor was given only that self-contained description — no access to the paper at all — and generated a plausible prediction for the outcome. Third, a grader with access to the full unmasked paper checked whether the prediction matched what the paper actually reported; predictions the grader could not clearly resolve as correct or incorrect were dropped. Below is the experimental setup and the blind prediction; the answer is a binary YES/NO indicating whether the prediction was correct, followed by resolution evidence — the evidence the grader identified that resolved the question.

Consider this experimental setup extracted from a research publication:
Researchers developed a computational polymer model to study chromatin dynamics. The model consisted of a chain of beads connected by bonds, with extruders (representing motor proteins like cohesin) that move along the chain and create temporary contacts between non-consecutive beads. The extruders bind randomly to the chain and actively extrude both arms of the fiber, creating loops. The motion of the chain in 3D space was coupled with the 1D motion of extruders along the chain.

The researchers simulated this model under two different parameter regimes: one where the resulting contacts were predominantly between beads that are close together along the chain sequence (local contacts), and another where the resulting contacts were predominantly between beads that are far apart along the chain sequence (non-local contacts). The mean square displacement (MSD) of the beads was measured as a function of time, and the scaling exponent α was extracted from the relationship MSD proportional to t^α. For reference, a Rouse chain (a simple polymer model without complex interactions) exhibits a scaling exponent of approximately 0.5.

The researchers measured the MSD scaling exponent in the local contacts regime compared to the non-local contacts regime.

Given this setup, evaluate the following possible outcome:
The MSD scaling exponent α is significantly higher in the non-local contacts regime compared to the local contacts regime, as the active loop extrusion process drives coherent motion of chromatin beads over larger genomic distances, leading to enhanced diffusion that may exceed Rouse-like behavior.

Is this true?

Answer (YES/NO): NO